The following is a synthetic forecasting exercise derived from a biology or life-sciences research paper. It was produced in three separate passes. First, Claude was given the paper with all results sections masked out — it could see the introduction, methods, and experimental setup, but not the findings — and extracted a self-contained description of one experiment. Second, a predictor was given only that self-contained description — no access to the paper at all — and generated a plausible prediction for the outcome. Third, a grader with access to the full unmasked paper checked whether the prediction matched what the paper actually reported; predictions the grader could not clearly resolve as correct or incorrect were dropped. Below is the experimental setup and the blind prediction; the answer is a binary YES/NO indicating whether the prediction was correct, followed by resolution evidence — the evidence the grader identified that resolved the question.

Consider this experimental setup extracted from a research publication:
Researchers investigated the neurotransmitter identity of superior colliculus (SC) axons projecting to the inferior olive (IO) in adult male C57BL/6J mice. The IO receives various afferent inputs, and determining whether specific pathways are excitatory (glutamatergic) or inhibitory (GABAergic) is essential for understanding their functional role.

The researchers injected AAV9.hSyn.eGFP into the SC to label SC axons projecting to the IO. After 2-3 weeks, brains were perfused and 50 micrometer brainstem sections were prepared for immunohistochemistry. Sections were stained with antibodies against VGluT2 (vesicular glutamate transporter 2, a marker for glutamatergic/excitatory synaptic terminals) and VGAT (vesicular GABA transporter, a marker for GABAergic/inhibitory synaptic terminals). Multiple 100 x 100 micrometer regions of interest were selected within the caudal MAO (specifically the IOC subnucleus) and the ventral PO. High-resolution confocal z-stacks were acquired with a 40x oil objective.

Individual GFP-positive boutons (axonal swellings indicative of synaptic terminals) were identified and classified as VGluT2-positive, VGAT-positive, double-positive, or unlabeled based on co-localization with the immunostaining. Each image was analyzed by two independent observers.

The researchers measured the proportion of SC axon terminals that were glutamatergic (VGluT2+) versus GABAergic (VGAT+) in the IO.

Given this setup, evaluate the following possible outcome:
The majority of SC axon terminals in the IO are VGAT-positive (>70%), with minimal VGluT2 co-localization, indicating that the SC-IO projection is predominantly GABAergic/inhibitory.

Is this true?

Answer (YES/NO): NO